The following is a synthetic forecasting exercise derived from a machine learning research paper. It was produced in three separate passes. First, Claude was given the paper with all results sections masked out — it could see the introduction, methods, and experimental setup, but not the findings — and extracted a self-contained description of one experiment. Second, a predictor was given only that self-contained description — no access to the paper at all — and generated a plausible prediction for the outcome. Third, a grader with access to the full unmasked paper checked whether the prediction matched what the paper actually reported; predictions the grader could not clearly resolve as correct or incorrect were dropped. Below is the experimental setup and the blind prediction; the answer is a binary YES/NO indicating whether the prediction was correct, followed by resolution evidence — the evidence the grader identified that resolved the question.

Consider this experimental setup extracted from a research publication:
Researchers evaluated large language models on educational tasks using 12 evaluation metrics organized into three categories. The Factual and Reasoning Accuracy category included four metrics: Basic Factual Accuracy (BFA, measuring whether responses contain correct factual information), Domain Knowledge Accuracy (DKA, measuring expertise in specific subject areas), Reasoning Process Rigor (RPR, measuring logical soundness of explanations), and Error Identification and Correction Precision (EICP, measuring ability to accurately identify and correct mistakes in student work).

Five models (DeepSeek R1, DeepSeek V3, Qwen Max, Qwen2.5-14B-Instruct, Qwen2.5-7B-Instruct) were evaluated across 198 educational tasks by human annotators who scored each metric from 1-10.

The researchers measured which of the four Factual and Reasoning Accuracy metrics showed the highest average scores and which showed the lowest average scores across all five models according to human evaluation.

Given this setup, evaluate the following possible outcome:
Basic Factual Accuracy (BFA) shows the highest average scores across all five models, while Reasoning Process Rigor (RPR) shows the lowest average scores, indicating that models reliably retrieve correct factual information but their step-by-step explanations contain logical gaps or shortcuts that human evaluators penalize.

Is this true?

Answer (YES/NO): YES